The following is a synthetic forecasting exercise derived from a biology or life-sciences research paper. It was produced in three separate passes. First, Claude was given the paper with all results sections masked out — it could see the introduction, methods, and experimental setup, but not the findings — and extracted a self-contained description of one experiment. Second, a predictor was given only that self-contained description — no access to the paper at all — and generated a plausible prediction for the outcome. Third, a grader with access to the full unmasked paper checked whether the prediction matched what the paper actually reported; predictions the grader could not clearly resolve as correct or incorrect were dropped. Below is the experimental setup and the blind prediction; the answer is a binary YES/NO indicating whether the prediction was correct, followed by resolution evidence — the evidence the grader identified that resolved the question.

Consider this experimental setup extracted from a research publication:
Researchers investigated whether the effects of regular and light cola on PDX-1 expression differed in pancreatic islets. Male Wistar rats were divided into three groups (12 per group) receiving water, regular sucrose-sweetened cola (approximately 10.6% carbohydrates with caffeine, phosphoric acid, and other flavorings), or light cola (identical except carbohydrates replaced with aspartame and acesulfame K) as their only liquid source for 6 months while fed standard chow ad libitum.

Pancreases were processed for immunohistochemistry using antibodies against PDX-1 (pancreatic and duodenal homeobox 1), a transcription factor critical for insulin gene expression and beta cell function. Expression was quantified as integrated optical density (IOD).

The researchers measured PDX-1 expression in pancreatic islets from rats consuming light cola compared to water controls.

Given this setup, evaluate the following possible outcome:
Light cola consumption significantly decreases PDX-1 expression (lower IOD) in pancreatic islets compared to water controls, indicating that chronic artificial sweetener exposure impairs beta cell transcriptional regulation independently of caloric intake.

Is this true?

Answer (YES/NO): NO